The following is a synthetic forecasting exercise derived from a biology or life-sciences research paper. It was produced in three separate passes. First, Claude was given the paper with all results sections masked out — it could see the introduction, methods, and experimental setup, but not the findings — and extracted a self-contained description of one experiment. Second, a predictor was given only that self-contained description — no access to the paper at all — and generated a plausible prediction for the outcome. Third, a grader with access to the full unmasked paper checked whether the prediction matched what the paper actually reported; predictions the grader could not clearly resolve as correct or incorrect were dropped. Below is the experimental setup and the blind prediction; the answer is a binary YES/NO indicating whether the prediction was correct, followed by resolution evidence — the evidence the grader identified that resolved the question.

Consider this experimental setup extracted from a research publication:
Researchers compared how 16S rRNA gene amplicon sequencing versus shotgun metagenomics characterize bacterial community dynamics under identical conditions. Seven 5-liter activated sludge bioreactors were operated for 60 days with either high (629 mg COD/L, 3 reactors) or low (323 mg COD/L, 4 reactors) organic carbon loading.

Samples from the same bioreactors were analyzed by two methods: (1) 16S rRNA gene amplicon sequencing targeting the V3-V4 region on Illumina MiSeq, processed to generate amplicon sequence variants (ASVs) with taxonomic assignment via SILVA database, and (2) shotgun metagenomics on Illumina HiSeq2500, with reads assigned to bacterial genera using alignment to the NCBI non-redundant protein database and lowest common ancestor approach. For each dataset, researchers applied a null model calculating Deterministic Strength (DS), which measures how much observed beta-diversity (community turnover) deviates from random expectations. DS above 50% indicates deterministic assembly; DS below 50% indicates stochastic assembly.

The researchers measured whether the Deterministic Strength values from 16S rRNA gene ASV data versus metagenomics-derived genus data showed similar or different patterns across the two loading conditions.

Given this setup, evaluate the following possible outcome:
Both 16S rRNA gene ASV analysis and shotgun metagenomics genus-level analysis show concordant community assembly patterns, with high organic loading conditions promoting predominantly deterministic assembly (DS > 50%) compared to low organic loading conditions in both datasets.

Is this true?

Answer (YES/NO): NO